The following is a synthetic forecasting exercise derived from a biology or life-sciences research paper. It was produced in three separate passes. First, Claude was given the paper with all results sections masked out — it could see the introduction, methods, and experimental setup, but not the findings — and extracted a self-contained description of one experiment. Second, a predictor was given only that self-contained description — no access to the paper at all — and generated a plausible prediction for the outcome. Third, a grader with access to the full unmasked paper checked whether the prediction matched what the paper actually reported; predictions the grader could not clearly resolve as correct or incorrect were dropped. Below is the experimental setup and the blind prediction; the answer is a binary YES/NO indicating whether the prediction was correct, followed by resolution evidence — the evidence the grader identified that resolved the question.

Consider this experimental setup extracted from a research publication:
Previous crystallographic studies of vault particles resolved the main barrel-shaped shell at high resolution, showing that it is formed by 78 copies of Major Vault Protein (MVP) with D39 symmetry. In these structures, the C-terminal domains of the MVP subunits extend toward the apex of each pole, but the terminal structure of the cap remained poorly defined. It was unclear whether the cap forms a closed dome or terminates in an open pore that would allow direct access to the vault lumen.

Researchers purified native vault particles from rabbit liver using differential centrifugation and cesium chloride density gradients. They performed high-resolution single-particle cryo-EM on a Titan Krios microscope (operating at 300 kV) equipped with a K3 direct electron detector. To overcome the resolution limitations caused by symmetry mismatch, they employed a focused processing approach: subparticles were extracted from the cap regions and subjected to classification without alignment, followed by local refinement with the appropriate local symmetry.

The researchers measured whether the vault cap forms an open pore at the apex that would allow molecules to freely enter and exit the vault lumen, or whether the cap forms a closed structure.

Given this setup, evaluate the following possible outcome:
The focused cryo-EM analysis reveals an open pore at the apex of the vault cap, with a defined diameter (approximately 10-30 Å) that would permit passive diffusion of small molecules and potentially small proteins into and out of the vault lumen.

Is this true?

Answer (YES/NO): YES